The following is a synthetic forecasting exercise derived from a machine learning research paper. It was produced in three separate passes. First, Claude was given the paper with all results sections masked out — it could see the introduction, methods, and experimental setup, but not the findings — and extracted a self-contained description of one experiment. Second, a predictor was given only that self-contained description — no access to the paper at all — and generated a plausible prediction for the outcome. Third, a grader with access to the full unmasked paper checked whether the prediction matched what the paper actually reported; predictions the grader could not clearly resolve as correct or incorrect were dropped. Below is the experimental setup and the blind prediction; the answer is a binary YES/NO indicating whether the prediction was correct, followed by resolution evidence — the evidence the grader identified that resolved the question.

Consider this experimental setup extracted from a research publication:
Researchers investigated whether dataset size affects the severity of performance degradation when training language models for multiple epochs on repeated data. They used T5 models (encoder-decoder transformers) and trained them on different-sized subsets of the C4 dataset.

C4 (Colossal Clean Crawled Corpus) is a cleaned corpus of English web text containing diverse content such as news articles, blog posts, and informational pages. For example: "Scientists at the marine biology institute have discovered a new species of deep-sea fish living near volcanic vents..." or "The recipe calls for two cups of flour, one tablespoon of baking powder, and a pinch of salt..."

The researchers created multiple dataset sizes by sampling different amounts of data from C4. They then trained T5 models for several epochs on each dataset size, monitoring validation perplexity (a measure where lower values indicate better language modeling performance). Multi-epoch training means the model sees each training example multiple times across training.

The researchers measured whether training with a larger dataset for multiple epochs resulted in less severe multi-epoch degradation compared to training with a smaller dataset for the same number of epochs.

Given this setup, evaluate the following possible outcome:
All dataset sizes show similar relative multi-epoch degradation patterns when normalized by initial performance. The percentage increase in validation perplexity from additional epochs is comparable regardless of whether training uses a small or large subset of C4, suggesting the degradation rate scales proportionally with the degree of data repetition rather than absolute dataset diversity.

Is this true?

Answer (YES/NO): NO